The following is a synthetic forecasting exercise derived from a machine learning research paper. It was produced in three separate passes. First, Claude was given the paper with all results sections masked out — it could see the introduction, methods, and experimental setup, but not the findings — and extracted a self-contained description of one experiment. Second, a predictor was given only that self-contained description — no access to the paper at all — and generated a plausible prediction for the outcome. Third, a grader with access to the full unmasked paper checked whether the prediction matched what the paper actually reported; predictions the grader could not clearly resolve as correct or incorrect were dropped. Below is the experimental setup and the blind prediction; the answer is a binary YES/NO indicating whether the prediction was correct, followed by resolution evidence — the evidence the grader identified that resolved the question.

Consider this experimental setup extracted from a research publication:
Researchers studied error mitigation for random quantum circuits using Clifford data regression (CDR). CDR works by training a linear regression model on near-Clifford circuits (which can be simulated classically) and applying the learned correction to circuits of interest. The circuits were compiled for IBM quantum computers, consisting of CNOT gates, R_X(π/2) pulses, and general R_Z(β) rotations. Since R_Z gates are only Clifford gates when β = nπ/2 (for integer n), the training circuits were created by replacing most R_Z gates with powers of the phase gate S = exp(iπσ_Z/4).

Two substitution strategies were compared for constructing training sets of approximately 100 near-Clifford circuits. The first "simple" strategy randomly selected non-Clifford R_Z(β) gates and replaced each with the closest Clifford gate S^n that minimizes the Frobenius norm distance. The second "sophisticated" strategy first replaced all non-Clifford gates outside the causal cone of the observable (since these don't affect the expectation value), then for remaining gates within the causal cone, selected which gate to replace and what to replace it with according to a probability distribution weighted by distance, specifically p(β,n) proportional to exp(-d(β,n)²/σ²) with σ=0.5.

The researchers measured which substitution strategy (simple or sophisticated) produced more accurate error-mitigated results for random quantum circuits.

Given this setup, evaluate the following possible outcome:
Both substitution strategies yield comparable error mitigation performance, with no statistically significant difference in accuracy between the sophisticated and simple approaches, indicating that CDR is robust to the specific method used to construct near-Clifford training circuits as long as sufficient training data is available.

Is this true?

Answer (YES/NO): NO